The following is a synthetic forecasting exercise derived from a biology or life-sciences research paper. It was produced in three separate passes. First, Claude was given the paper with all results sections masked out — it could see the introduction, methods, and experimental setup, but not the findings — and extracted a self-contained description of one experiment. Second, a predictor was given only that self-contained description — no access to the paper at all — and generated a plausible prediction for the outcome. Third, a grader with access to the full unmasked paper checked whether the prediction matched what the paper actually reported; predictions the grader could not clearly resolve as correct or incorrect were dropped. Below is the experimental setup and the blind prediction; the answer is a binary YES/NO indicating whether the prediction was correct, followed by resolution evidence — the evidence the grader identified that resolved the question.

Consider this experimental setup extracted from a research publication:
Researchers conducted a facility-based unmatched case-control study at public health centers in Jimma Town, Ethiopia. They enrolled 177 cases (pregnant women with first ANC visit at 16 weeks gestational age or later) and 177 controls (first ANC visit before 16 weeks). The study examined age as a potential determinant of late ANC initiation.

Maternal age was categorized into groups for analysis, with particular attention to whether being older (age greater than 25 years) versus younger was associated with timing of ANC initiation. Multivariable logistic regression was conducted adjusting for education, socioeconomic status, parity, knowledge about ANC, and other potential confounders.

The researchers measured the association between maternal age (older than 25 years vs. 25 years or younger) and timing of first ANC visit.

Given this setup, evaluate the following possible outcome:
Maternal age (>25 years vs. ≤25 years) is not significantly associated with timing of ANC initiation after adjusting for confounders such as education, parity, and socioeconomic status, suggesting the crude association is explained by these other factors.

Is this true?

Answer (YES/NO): NO